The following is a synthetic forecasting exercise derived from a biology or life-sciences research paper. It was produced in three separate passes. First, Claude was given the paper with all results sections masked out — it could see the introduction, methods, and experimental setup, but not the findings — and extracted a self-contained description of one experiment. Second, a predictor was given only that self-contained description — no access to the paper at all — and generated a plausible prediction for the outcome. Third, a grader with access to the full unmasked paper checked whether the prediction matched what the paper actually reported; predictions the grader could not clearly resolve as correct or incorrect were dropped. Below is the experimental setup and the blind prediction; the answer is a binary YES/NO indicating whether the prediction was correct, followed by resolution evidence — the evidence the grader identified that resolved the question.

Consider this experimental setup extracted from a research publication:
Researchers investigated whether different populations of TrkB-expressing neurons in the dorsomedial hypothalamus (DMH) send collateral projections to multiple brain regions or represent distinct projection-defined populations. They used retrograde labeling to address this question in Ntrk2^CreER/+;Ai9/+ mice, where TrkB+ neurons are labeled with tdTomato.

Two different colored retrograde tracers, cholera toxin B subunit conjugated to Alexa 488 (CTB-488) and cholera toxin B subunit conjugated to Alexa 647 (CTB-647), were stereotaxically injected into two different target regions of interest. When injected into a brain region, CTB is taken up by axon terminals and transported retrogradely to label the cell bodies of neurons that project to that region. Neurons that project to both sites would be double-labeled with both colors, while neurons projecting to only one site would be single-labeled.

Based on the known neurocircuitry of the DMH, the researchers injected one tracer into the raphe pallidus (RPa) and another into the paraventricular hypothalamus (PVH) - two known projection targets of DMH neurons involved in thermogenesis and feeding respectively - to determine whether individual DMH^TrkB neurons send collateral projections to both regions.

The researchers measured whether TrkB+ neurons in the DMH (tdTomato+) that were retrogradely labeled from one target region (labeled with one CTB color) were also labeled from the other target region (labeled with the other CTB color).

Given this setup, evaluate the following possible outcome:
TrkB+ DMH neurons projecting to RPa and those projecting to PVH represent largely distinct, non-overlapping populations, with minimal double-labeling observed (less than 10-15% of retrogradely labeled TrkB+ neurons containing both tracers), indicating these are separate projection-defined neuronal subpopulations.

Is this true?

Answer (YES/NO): YES